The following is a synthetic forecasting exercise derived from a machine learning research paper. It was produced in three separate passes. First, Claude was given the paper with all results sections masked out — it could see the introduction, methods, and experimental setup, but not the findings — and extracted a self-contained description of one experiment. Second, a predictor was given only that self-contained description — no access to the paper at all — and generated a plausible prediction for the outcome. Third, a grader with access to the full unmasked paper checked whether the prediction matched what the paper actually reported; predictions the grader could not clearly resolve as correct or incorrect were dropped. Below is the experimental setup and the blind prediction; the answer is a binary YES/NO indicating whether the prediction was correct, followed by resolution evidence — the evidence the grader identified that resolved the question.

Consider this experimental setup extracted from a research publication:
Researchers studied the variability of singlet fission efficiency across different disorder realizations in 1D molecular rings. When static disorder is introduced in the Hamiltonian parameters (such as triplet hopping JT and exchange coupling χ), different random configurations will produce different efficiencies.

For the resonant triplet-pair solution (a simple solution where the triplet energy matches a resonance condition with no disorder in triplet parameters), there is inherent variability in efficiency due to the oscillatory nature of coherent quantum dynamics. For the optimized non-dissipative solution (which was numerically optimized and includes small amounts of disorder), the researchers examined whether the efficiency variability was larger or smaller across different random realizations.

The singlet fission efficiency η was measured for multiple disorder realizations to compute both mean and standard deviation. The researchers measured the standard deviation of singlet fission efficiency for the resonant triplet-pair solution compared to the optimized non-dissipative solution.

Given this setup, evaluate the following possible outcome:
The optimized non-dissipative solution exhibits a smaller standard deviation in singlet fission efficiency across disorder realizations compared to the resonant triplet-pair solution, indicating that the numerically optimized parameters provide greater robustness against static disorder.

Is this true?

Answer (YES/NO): YES